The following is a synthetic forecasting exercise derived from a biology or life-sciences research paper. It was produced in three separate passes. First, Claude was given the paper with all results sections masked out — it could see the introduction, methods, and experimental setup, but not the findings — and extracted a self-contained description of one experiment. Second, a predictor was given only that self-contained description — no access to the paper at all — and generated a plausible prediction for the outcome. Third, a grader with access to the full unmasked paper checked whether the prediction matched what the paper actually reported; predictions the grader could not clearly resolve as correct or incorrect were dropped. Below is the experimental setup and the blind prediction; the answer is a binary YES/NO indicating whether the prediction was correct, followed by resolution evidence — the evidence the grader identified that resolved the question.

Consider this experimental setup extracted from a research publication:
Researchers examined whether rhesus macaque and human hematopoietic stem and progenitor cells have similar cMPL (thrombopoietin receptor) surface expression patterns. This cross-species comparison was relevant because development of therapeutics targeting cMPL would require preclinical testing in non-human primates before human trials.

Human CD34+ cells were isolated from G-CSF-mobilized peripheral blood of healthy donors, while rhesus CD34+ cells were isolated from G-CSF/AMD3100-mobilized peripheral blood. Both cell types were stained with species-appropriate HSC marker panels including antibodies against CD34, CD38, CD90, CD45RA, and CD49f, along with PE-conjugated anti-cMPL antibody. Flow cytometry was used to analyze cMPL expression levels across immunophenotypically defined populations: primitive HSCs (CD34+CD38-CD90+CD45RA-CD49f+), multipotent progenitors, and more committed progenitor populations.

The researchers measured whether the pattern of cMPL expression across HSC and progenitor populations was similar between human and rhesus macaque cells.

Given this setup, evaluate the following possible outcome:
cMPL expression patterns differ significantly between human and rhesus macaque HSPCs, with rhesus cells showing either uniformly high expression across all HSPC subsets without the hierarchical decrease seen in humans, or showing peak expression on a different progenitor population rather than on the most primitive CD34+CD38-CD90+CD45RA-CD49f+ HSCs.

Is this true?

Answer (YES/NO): NO